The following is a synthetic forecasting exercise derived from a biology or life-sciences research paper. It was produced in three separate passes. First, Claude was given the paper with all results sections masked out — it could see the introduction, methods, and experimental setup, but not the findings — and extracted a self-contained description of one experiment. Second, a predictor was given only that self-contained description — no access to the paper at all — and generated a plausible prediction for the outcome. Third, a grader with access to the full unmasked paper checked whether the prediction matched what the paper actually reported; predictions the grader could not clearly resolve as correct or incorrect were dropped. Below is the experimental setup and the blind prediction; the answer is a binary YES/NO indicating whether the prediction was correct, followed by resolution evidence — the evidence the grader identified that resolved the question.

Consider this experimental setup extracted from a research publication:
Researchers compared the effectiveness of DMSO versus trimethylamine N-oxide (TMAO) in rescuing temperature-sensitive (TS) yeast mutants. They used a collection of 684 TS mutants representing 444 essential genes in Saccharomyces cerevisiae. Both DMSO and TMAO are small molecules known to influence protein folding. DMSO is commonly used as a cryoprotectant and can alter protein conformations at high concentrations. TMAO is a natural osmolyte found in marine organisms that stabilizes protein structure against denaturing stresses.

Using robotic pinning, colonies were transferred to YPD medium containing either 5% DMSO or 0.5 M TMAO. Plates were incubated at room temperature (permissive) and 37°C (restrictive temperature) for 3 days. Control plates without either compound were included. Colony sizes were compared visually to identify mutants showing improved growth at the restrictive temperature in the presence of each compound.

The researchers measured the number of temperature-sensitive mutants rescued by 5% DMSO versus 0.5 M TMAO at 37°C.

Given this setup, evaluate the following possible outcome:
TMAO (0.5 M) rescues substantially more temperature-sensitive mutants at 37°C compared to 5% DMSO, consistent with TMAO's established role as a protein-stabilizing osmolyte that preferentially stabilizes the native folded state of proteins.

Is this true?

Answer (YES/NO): YES